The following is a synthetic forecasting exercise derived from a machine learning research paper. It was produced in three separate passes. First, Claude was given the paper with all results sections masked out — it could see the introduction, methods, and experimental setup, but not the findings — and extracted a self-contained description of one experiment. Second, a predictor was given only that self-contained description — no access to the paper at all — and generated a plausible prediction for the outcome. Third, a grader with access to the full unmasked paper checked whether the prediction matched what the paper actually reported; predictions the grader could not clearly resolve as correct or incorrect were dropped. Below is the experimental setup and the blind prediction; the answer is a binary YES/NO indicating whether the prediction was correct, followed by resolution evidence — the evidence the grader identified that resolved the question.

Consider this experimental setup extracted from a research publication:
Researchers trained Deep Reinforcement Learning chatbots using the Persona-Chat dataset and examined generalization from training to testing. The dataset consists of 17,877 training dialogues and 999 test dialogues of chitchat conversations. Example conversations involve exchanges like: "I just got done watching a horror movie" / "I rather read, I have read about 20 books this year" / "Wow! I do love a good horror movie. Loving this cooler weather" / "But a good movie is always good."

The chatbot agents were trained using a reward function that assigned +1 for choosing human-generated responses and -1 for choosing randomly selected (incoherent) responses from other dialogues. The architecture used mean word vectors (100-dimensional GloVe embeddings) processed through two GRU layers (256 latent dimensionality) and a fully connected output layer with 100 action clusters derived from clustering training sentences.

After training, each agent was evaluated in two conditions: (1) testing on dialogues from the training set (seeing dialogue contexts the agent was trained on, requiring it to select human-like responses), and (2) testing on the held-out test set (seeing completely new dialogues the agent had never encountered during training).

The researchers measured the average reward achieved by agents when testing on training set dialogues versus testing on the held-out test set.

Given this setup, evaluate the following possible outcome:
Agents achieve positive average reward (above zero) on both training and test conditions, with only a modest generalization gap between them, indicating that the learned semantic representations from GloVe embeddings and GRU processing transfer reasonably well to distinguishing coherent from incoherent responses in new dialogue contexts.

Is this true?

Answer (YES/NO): NO